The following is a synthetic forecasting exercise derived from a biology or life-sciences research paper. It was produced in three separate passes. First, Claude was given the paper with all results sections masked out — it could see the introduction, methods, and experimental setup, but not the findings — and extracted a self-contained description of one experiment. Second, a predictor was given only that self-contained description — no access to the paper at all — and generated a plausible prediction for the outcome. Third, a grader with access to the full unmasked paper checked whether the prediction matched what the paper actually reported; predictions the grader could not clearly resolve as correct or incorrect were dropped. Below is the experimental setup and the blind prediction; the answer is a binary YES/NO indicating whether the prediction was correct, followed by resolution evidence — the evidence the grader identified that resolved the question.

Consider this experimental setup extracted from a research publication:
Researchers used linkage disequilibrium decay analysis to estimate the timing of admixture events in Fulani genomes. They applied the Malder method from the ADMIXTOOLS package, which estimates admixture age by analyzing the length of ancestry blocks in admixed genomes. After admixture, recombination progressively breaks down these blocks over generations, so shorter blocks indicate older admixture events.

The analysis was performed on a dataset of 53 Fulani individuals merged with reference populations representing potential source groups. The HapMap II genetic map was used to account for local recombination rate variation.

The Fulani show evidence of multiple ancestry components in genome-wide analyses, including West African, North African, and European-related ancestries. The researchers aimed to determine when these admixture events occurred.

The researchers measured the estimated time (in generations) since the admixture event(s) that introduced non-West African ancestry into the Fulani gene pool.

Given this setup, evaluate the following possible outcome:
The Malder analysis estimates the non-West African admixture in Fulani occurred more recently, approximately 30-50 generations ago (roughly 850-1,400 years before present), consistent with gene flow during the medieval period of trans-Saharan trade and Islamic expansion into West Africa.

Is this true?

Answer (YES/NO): NO